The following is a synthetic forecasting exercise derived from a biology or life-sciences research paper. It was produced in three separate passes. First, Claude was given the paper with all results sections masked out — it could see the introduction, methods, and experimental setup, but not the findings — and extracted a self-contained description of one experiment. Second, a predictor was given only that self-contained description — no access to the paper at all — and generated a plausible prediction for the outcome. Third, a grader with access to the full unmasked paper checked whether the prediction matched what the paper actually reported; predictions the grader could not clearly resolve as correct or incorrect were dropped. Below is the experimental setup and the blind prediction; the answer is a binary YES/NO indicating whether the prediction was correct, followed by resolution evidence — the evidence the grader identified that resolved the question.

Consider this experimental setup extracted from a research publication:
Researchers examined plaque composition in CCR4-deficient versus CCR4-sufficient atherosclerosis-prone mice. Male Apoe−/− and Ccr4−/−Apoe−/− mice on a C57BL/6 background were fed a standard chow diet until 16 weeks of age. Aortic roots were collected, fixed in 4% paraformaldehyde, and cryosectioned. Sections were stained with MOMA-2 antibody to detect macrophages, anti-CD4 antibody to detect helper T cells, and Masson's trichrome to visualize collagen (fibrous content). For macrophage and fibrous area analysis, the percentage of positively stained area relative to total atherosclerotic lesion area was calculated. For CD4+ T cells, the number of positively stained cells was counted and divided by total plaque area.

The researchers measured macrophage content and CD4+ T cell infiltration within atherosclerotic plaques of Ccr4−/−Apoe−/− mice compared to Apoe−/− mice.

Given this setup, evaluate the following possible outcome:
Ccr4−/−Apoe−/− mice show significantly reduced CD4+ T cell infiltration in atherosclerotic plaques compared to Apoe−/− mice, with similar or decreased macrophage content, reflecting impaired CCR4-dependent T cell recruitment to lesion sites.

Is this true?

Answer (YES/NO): NO